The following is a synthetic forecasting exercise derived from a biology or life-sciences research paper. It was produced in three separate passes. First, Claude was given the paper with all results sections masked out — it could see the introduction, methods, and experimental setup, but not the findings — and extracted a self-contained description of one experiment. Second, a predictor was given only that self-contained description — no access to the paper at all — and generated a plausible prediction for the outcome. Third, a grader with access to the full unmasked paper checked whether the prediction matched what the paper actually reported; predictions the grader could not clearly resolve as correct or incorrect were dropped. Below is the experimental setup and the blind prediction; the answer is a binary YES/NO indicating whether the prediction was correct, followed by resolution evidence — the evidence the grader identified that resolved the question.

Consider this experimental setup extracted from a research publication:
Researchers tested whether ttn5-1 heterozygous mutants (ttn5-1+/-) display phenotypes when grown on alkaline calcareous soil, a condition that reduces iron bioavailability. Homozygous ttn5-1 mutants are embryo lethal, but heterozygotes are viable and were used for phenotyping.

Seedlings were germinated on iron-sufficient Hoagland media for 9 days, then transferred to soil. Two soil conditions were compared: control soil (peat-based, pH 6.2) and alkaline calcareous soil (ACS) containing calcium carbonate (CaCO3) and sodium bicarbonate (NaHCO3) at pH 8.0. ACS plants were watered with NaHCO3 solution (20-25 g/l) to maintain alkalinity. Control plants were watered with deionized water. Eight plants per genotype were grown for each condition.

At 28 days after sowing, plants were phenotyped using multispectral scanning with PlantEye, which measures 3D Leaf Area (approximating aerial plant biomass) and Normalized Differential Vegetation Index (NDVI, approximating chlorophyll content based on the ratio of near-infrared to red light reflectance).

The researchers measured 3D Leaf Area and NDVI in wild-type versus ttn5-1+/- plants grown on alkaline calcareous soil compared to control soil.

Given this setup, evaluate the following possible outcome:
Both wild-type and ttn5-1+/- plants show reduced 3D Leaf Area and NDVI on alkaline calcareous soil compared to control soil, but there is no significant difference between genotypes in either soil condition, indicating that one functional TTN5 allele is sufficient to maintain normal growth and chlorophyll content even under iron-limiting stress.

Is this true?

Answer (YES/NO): YES